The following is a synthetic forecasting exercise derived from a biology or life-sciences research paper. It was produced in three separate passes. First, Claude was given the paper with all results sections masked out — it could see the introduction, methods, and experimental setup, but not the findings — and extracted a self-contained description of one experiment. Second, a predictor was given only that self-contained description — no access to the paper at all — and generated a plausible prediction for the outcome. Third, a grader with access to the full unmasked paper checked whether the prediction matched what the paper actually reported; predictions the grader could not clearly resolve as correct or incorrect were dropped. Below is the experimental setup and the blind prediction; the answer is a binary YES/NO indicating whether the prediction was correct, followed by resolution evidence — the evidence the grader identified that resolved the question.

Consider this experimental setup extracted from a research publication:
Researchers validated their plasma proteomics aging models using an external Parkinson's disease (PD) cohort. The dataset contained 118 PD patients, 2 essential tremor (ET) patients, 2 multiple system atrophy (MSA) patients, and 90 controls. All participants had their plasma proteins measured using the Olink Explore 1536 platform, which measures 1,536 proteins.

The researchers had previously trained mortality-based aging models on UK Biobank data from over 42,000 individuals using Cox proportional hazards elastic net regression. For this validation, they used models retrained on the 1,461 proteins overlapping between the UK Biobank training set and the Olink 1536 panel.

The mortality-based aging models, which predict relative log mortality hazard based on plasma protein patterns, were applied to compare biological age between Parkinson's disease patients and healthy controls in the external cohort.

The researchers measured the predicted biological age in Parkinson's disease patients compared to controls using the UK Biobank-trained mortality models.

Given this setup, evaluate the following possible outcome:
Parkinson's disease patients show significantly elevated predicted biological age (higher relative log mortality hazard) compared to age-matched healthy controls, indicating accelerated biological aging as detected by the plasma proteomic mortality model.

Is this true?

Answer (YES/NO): NO